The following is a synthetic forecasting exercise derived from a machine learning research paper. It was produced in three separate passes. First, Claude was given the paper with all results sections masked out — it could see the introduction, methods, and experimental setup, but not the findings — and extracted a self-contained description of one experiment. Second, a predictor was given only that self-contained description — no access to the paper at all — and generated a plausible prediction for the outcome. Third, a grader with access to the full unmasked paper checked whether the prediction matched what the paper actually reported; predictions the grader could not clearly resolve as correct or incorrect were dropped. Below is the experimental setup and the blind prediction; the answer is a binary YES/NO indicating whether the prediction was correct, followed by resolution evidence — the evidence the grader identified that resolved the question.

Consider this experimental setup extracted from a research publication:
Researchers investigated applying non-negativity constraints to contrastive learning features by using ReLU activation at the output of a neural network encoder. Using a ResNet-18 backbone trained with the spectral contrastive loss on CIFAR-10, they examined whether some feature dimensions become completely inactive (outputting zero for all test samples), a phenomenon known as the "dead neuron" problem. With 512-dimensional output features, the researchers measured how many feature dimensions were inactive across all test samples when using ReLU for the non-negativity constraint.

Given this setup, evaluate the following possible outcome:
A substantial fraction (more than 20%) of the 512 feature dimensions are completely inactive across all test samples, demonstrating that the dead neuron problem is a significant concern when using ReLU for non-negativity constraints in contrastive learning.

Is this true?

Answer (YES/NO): NO